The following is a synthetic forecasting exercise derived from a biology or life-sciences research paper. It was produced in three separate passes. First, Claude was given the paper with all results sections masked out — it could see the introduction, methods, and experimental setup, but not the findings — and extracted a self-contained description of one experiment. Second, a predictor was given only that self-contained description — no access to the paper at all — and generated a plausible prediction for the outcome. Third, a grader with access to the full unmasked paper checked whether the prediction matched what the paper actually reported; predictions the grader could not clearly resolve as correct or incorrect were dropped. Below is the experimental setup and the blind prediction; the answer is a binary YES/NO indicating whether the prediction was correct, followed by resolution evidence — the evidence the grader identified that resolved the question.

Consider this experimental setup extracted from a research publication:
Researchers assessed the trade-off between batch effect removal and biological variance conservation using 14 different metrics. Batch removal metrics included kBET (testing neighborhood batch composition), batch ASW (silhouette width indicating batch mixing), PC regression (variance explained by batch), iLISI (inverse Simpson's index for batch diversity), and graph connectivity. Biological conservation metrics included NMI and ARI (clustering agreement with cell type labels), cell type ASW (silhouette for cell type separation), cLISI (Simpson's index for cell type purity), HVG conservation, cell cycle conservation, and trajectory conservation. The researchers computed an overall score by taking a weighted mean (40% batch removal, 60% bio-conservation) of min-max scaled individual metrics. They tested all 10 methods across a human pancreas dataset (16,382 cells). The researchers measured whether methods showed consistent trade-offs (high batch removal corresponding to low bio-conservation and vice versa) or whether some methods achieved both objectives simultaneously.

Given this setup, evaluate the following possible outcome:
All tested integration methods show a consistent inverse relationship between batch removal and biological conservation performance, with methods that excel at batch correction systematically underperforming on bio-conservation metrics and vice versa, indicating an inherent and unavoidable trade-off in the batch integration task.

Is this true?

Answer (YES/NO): NO